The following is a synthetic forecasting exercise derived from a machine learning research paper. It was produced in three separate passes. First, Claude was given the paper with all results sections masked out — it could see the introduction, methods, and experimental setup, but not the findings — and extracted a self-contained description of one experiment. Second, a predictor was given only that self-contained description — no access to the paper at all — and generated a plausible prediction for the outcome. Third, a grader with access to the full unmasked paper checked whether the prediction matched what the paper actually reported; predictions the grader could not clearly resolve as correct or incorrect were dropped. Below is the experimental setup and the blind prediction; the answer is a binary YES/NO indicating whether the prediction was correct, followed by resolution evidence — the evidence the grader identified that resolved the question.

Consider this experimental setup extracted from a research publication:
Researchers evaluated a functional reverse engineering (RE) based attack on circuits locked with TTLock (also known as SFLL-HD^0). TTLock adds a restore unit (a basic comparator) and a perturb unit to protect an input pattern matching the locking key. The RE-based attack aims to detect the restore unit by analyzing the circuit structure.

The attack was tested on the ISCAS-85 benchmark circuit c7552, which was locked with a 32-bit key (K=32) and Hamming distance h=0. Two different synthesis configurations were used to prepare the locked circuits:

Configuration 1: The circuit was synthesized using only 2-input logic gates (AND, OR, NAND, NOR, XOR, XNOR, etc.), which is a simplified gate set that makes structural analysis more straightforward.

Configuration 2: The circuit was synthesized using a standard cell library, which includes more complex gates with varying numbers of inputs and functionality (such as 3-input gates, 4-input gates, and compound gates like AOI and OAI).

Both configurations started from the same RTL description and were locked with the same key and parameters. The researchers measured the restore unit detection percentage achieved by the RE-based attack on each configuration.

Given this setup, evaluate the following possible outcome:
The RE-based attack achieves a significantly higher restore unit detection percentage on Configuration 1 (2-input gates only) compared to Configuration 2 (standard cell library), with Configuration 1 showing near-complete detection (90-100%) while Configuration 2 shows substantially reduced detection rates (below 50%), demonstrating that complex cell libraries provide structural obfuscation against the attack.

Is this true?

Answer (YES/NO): YES